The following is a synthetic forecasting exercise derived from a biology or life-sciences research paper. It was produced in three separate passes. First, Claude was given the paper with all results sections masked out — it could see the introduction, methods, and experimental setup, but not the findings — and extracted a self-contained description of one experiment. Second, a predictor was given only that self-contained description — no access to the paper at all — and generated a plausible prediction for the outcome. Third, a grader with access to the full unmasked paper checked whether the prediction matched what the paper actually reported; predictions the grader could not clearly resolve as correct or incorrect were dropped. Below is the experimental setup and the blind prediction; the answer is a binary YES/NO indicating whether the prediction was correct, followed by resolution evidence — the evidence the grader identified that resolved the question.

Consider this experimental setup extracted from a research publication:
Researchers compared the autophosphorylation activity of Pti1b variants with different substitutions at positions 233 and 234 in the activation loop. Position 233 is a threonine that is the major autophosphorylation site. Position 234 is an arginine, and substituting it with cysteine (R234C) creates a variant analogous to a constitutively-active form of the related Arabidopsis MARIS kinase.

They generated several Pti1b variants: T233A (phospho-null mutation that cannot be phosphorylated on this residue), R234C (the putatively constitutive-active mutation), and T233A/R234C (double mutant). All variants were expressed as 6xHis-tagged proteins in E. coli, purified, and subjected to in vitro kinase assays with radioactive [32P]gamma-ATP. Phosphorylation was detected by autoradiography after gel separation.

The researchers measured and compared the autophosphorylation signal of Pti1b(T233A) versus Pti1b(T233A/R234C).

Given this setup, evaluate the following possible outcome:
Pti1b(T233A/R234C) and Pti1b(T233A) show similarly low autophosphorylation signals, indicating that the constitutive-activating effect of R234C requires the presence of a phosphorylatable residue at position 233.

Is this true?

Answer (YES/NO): NO